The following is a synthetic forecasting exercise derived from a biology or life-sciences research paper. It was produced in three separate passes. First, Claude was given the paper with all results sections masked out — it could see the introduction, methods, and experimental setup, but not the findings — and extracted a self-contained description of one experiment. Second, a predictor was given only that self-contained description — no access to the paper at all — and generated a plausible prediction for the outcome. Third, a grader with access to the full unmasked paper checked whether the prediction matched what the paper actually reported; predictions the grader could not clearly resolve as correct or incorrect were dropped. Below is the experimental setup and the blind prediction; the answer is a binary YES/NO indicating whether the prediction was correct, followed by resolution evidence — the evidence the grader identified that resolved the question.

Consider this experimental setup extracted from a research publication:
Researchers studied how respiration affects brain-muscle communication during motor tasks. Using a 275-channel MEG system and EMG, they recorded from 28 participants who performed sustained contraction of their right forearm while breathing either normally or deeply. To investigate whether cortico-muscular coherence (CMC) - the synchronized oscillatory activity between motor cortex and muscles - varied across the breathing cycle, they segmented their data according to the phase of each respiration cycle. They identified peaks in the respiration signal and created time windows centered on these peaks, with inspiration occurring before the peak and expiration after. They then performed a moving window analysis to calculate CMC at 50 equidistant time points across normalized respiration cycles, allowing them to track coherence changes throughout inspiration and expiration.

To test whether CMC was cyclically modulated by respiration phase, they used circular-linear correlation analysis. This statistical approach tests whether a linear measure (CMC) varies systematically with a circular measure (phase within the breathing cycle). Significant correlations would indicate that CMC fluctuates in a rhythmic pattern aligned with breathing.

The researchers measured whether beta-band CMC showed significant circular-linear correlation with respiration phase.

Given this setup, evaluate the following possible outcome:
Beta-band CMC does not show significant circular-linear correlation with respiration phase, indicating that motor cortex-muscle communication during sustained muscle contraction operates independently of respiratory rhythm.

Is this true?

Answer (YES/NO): NO